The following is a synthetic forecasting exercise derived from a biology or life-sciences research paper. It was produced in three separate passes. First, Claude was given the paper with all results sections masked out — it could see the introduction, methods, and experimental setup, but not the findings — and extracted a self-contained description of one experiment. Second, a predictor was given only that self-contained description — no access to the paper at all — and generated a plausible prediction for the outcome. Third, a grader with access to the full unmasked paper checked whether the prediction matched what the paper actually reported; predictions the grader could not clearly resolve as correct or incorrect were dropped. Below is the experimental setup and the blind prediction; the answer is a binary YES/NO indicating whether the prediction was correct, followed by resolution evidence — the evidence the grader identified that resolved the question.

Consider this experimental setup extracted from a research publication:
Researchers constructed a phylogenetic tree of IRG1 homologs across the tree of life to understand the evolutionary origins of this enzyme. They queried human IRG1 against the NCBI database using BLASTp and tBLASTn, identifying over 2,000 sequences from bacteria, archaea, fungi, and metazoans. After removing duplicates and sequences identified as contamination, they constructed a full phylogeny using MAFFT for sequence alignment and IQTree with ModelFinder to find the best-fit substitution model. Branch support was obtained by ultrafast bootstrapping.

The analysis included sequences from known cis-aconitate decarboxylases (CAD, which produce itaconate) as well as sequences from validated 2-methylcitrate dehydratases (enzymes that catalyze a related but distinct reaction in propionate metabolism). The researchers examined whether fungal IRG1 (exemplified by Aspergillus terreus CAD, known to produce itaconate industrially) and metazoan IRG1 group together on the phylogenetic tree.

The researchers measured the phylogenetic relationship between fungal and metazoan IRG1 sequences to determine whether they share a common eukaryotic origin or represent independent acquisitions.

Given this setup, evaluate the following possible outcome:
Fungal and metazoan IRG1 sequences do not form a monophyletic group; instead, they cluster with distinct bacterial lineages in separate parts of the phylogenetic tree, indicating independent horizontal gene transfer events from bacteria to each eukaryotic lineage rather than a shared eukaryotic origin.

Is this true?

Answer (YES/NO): YES